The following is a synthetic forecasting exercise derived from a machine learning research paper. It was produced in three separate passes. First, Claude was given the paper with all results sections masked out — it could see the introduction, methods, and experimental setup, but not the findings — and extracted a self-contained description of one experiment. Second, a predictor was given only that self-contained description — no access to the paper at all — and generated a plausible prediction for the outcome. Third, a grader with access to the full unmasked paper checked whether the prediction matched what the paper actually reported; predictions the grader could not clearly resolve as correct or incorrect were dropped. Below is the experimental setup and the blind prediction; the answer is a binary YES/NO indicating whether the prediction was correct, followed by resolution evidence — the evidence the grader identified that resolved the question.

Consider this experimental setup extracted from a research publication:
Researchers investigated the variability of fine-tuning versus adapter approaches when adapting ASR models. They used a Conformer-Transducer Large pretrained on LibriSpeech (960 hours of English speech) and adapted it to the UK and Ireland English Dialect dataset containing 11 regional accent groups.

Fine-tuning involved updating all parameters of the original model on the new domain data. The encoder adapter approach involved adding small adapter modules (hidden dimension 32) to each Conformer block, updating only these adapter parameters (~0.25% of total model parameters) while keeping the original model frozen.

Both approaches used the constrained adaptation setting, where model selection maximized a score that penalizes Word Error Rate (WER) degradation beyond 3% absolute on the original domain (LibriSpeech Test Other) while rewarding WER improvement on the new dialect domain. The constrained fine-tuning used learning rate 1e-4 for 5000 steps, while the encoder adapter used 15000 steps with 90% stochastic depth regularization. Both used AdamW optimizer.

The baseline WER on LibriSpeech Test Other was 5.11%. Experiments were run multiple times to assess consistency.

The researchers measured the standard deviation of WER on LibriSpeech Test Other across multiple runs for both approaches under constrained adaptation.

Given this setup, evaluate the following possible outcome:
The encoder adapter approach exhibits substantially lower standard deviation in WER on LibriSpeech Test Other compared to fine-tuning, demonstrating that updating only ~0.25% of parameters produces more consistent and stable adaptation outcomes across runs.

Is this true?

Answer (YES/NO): YES